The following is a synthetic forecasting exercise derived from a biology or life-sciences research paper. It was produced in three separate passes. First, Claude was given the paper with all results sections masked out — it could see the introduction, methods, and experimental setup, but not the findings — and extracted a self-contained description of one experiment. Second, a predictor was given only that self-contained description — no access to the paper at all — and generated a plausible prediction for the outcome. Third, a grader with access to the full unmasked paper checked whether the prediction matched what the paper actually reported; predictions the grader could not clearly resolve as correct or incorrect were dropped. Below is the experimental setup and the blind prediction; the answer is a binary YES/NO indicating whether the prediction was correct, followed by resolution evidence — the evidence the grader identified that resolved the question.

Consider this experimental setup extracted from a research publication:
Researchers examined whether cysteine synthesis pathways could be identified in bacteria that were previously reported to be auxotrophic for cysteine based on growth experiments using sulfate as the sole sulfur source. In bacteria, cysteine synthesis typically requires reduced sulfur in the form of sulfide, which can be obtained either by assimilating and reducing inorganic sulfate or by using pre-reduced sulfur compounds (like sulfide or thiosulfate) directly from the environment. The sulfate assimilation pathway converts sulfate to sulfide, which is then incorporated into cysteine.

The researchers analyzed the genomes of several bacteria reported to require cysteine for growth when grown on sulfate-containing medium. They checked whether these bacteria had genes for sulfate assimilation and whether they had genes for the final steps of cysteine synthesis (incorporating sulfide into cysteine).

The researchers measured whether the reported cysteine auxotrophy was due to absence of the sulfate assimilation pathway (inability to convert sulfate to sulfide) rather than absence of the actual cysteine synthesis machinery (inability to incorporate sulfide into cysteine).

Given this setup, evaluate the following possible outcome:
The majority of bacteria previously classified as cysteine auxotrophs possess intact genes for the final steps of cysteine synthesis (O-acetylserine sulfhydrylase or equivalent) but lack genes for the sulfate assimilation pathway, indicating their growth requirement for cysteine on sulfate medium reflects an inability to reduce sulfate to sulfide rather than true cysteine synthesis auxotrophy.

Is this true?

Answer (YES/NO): NO